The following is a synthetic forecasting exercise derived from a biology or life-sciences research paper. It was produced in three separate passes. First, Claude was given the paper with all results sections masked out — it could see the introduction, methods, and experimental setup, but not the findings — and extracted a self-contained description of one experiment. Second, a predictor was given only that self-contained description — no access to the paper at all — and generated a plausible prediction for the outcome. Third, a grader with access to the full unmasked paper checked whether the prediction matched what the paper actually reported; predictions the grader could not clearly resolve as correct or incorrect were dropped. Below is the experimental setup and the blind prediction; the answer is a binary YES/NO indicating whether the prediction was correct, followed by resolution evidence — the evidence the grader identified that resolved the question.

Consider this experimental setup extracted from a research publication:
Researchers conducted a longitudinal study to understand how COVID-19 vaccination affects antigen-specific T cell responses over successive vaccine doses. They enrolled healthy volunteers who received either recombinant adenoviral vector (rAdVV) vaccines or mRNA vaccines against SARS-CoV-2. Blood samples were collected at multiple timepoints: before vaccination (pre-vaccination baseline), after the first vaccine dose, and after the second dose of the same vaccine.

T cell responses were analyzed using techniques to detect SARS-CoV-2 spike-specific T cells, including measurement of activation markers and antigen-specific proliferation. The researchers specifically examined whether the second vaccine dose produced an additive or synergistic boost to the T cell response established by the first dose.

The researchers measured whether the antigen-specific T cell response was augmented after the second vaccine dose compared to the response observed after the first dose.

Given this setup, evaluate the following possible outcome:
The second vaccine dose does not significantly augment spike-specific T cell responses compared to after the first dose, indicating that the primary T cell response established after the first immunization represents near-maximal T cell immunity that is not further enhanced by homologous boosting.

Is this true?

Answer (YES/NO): YES